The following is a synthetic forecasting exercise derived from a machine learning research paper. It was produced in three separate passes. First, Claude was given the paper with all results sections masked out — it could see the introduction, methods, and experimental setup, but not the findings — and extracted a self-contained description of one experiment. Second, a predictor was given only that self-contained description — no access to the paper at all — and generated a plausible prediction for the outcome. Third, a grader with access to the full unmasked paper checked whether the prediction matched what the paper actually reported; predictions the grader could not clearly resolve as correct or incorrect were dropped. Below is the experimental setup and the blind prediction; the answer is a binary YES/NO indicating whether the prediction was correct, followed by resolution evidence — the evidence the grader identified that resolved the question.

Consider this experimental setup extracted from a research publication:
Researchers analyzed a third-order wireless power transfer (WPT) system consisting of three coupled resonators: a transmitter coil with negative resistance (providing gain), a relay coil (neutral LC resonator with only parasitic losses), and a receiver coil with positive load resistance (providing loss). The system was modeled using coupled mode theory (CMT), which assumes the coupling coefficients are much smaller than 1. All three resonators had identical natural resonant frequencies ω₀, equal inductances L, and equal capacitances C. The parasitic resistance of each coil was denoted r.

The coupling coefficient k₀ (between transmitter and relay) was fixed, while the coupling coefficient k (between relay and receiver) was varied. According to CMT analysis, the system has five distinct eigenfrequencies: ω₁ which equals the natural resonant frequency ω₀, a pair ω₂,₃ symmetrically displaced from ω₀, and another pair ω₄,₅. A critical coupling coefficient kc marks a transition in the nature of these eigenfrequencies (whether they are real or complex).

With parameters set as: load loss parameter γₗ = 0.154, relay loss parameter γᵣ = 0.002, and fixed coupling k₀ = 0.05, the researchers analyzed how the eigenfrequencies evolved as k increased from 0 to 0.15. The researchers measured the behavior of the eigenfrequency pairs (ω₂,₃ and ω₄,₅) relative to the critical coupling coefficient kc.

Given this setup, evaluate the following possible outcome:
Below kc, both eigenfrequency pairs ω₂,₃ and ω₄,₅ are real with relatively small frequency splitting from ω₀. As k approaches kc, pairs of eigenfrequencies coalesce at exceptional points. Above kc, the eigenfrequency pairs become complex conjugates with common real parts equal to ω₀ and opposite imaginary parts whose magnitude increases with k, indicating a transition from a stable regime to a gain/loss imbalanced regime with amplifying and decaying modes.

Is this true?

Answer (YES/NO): NO